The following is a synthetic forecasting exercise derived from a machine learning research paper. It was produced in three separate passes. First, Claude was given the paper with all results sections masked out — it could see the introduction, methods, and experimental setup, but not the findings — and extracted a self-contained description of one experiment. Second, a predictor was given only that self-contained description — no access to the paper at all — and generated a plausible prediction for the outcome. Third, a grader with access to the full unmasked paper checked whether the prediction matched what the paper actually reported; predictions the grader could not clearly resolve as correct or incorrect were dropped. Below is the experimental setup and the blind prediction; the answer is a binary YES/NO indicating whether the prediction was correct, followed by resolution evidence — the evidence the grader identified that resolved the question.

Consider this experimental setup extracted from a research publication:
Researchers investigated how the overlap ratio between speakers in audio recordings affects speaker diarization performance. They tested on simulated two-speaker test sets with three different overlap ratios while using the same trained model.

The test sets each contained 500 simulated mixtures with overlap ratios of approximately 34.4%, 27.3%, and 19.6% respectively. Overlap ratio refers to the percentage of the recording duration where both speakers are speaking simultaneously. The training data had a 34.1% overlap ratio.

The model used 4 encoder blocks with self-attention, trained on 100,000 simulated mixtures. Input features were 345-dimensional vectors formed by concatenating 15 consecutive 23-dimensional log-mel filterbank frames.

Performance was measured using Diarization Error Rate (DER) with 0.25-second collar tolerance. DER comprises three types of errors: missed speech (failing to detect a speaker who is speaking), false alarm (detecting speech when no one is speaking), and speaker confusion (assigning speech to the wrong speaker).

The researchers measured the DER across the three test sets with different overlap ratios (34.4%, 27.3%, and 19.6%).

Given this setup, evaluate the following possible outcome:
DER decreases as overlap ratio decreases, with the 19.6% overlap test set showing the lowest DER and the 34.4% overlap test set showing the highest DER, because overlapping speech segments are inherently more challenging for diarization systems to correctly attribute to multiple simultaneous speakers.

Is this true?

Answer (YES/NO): YES